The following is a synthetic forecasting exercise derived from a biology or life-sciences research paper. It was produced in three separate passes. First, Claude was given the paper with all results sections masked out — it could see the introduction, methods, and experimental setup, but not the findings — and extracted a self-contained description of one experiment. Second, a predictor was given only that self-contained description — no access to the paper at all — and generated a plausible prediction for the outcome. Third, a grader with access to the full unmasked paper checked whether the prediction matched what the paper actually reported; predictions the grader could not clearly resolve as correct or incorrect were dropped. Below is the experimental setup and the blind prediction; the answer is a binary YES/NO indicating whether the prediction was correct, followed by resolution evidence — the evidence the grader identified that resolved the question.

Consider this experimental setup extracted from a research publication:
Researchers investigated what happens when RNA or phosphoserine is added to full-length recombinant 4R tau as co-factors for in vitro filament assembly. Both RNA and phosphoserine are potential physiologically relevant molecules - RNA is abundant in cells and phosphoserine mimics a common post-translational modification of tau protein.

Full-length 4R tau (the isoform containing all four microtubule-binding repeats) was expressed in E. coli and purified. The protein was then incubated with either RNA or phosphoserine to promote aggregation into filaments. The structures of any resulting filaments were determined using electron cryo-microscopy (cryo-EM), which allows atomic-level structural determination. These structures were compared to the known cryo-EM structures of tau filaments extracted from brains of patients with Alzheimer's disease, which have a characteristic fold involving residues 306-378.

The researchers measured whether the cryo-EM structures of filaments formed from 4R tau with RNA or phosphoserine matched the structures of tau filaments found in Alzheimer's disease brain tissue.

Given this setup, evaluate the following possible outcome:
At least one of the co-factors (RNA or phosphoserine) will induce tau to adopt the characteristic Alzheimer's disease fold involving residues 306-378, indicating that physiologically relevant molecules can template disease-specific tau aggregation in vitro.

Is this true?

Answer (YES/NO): NO